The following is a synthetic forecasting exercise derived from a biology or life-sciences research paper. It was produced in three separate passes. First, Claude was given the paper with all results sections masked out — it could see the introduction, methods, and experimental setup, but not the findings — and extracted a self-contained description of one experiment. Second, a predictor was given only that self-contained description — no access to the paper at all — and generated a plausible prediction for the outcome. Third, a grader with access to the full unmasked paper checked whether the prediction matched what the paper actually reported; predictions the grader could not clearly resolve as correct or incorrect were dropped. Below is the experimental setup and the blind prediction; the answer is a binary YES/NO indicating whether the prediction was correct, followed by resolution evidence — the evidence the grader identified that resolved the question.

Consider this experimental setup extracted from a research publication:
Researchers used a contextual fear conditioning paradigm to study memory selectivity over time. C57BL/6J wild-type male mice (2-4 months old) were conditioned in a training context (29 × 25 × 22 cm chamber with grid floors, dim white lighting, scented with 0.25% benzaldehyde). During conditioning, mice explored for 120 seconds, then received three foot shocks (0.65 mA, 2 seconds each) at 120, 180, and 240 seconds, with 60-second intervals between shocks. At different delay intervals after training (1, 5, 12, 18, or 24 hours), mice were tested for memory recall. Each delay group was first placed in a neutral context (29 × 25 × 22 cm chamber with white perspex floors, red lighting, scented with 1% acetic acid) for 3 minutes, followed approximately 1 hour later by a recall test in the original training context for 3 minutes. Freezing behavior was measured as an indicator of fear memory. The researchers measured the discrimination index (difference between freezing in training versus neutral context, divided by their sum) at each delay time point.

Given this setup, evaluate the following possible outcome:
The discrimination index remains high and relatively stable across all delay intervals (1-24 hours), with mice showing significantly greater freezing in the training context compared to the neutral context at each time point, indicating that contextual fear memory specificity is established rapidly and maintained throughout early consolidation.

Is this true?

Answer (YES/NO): NO